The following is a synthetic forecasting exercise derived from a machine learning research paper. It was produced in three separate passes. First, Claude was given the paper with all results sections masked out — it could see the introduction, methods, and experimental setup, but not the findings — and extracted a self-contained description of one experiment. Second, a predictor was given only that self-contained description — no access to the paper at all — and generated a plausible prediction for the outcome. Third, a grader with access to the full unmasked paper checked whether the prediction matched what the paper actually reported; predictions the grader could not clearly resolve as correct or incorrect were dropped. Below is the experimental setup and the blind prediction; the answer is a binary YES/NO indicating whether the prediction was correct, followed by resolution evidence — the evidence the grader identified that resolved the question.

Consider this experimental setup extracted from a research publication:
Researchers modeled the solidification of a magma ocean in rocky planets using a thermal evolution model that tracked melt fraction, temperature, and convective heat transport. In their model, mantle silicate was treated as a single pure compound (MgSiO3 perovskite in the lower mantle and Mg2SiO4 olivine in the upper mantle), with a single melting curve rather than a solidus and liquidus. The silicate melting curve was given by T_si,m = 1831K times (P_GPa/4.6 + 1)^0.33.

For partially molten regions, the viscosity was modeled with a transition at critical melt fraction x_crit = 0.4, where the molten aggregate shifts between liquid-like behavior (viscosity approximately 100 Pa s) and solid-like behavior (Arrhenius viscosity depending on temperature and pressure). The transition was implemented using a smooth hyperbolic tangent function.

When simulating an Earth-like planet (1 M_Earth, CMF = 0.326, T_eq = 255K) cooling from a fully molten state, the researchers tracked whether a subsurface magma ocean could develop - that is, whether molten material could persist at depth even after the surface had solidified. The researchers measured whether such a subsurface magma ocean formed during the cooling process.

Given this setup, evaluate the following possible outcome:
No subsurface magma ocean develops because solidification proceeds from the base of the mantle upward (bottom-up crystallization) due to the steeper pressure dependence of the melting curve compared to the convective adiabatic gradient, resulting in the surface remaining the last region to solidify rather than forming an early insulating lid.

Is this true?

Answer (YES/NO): NO